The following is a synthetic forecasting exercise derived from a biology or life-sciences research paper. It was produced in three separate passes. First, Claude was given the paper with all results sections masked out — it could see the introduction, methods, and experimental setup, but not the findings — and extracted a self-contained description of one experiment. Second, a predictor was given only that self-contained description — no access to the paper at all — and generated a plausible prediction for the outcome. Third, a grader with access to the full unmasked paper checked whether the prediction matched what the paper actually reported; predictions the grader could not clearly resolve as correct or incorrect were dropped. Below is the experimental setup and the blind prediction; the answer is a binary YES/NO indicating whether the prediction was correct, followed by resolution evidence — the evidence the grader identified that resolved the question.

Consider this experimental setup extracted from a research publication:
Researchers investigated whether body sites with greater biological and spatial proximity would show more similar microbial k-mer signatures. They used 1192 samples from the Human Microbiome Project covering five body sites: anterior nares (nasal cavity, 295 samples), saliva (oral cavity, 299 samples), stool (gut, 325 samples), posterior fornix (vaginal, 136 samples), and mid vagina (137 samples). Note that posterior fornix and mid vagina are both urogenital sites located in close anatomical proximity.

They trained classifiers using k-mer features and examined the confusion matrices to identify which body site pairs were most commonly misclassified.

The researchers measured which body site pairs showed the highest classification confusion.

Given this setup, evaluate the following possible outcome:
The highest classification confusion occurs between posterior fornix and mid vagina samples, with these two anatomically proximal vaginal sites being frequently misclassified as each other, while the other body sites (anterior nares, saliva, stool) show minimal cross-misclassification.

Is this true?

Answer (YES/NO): YES